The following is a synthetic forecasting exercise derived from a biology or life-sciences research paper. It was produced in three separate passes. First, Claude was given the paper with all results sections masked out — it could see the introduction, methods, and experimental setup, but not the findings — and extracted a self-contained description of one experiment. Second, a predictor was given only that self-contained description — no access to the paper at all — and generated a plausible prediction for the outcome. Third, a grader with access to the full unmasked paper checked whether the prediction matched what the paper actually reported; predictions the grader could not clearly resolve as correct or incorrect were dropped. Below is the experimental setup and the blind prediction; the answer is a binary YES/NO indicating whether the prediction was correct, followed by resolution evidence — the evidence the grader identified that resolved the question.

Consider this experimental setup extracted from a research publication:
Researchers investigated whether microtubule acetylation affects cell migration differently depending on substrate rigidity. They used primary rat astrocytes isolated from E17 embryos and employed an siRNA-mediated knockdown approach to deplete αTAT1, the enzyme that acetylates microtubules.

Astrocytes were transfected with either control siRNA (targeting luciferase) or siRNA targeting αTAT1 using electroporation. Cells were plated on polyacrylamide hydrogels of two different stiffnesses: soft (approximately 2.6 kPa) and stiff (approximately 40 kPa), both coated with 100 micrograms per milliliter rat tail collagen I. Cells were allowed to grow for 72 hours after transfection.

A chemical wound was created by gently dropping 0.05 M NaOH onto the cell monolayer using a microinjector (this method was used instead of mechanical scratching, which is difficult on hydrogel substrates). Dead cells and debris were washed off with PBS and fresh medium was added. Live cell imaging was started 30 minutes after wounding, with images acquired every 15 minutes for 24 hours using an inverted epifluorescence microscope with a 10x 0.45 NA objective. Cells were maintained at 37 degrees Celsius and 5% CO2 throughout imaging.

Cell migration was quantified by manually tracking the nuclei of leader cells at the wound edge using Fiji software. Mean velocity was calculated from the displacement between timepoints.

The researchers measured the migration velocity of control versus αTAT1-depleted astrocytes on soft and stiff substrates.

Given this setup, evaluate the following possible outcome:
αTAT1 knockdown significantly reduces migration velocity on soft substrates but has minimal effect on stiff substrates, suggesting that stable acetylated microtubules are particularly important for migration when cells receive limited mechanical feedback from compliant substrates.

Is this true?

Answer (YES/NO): NO